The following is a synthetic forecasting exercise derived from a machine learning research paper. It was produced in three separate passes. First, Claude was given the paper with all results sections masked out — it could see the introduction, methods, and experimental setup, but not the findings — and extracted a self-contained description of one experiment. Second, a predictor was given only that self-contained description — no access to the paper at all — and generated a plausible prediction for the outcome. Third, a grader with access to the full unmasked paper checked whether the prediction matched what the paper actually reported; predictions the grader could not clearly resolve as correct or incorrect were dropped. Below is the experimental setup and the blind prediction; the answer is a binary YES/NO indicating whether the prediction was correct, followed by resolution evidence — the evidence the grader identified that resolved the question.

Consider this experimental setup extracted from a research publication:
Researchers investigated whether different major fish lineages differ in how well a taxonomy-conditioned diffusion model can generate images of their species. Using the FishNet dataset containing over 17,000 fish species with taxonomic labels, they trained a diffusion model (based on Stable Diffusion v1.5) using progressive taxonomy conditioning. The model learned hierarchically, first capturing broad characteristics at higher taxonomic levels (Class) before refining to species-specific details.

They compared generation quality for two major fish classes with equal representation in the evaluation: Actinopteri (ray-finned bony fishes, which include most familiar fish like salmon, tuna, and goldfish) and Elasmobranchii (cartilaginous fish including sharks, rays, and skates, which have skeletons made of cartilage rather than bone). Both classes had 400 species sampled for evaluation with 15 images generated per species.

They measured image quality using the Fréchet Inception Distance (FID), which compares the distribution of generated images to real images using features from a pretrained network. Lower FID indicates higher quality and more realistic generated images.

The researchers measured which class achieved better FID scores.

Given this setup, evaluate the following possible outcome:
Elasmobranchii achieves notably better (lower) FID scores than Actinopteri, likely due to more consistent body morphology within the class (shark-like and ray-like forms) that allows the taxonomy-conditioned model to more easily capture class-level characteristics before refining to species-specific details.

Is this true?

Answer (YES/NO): NO